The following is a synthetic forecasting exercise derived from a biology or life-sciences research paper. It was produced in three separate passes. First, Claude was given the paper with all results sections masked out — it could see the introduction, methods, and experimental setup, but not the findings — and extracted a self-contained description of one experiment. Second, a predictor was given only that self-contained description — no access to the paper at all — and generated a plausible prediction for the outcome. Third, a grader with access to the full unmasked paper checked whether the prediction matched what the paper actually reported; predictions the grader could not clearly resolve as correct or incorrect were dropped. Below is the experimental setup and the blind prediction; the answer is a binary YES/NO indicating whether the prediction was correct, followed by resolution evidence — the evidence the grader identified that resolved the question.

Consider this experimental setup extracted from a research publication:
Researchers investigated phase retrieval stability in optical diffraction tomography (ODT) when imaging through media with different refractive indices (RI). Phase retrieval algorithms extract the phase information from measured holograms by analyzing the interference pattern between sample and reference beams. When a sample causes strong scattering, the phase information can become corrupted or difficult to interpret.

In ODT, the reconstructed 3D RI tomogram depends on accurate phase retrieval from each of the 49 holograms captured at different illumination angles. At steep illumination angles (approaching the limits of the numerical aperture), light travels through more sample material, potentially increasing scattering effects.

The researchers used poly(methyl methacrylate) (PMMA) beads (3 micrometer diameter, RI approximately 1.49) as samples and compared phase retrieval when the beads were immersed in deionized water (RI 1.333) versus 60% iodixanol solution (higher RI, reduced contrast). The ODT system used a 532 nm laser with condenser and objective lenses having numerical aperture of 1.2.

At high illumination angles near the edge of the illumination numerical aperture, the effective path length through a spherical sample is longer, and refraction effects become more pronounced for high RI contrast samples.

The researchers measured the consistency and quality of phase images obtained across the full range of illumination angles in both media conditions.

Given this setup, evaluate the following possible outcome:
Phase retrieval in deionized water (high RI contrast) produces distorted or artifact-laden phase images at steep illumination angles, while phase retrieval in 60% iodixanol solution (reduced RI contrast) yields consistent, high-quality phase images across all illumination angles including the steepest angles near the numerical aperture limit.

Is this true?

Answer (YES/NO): YES